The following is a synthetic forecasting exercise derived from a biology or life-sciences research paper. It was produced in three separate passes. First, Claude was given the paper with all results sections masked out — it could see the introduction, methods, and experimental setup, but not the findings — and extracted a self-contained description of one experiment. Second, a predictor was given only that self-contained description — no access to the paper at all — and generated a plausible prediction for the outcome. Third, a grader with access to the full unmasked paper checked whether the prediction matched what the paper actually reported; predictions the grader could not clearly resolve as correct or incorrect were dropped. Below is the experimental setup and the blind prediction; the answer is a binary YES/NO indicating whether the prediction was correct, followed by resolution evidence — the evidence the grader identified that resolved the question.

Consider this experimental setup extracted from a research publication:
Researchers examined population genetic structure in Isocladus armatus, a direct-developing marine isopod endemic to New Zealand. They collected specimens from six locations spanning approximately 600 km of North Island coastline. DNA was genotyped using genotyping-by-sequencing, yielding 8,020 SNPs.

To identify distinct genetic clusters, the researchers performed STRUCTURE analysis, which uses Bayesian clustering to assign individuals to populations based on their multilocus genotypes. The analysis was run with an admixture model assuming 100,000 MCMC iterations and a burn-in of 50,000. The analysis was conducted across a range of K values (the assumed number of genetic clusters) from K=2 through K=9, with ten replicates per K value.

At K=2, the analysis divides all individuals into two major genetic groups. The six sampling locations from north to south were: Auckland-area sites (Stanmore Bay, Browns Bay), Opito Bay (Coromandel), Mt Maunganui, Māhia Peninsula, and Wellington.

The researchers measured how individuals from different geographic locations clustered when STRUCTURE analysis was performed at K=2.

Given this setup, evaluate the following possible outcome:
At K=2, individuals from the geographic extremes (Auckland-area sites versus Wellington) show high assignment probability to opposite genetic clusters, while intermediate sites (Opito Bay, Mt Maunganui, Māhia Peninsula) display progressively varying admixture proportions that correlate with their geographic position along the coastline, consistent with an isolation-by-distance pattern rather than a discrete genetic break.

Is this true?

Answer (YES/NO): NO